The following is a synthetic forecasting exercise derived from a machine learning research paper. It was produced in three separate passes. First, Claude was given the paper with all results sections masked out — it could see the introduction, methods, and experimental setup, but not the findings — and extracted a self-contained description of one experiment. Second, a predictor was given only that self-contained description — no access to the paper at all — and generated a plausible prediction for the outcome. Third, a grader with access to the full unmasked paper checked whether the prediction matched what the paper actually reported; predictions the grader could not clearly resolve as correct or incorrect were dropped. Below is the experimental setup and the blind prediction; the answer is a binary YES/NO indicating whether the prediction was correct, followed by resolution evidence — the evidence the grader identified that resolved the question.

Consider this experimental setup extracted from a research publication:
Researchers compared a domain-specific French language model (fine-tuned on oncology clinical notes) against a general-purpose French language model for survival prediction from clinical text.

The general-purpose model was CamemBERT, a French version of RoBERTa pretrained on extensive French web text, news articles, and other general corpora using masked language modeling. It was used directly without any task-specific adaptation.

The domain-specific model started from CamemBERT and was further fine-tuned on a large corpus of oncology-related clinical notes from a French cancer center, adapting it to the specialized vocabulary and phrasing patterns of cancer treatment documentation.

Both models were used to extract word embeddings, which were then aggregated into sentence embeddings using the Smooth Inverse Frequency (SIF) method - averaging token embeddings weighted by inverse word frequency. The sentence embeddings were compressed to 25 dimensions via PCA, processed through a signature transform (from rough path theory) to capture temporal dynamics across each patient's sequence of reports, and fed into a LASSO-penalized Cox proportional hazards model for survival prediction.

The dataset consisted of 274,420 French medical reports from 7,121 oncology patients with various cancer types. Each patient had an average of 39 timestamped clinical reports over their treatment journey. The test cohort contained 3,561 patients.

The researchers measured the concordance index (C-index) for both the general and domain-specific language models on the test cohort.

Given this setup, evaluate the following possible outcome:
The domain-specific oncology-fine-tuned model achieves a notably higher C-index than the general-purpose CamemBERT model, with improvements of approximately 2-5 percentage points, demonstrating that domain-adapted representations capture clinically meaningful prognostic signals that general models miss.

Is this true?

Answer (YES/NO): YES